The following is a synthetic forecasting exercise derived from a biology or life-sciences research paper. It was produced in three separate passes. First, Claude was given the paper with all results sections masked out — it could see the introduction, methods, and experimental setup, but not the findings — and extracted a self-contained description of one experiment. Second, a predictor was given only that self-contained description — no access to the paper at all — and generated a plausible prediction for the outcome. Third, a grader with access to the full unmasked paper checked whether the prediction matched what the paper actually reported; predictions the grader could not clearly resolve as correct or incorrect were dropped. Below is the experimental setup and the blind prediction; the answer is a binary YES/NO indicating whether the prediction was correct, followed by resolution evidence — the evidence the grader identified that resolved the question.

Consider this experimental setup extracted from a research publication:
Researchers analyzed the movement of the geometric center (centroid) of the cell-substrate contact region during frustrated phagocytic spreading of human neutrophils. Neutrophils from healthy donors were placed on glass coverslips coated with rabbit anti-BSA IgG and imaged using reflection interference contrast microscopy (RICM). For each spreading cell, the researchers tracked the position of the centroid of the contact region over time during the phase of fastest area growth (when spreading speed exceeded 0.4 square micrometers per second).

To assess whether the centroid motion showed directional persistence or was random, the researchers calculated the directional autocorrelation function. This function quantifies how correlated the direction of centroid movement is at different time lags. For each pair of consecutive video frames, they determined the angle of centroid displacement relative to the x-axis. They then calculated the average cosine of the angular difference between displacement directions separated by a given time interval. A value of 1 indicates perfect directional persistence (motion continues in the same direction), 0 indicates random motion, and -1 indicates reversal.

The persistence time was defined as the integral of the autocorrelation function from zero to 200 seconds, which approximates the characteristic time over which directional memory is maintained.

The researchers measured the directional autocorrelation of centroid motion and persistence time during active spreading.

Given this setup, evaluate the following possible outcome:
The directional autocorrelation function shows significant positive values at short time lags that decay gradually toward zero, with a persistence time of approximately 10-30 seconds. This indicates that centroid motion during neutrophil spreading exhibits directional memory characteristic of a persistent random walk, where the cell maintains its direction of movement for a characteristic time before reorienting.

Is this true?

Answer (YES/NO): NO